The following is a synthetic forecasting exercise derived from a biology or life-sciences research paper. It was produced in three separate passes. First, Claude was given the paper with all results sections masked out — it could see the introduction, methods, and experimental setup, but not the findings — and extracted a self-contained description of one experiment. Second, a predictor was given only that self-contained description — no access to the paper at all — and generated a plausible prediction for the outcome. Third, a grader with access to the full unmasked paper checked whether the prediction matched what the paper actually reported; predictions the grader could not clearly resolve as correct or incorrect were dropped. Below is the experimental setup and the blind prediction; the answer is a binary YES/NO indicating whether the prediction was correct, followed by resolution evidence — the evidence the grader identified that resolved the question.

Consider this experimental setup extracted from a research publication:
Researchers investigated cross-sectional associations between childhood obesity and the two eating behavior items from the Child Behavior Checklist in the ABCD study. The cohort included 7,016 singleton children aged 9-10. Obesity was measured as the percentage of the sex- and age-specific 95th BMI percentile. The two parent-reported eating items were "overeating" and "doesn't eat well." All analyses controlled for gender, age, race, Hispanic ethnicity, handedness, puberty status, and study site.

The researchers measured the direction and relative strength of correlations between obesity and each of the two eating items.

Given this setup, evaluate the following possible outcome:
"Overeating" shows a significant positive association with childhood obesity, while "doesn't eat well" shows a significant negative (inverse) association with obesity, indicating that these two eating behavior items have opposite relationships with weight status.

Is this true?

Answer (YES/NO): YES